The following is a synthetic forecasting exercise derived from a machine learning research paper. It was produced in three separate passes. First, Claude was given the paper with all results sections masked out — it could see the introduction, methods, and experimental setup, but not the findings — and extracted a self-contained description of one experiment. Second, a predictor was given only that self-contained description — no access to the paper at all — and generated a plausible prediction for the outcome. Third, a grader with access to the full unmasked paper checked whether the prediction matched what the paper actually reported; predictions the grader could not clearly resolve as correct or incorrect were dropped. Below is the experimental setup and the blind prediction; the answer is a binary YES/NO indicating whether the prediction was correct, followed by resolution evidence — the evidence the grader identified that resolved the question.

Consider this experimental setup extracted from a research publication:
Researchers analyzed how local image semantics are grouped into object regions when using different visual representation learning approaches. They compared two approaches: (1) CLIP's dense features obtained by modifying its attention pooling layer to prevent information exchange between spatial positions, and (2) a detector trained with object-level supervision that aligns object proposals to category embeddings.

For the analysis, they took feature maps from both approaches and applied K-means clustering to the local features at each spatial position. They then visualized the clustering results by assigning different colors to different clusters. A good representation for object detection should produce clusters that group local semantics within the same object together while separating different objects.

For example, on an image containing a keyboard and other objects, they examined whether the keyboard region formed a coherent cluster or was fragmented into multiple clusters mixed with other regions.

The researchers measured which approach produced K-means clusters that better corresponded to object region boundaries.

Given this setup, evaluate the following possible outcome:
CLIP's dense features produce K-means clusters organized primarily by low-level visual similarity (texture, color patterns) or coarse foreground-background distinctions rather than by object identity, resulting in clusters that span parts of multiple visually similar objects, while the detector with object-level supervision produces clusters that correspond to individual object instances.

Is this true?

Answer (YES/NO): NO